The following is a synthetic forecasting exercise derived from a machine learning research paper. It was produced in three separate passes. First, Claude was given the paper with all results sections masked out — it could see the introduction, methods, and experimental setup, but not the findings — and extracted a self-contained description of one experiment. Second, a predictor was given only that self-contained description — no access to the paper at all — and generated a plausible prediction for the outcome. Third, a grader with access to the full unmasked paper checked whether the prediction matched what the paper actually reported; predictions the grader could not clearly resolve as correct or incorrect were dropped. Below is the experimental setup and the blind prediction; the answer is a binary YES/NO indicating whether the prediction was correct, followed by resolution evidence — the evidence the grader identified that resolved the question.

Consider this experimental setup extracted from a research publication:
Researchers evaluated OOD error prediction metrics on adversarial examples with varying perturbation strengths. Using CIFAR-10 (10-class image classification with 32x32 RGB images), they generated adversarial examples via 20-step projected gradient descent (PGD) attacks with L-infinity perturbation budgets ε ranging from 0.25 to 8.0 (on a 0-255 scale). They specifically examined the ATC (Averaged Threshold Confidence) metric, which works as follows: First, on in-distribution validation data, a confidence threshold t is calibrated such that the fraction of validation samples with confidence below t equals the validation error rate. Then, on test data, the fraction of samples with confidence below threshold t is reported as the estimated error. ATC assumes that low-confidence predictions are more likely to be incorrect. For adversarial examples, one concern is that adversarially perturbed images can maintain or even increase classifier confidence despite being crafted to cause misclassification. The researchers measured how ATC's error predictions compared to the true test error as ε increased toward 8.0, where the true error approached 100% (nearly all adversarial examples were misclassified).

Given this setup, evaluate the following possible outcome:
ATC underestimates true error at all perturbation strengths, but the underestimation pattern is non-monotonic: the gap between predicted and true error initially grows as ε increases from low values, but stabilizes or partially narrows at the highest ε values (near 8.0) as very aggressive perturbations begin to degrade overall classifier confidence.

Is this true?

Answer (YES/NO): NO